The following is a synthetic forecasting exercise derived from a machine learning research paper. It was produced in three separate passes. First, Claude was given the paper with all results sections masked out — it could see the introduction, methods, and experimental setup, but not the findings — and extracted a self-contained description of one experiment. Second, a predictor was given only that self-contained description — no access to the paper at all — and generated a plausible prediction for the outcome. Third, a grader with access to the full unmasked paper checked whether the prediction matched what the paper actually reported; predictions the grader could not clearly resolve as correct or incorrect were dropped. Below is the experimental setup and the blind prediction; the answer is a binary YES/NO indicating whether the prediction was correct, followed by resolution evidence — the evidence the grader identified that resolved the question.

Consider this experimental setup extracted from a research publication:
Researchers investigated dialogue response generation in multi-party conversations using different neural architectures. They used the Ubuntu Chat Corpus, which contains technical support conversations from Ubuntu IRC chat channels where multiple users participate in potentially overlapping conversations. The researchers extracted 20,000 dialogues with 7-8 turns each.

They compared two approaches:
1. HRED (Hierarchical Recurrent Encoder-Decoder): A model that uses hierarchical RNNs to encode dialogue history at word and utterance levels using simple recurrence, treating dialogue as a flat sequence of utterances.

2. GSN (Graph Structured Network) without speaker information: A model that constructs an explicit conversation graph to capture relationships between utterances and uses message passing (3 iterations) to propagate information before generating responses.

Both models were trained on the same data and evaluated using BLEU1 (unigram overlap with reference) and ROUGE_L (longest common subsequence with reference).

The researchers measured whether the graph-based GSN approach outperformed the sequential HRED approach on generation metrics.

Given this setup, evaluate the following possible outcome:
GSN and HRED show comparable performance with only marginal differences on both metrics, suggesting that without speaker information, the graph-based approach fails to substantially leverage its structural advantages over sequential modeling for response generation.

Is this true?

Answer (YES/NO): NO